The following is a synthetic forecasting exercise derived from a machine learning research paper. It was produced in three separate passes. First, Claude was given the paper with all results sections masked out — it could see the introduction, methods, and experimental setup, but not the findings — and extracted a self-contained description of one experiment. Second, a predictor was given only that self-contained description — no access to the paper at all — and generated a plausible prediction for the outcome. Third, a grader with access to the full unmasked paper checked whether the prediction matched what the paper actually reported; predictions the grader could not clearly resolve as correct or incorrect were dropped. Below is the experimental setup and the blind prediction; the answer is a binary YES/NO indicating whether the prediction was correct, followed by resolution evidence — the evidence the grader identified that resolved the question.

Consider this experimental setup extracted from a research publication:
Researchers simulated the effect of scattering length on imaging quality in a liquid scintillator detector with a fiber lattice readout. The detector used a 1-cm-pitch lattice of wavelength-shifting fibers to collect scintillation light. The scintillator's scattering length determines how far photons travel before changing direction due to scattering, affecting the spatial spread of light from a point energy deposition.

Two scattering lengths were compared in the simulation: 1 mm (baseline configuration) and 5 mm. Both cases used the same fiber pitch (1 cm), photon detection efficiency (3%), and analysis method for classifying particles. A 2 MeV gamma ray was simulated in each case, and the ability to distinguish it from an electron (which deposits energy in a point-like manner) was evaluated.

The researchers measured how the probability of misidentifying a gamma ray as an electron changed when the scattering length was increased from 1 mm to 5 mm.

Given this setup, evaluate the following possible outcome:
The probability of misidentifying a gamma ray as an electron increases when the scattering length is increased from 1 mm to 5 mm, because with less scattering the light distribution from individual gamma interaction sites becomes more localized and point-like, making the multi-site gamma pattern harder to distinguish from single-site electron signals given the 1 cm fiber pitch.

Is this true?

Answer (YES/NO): YES